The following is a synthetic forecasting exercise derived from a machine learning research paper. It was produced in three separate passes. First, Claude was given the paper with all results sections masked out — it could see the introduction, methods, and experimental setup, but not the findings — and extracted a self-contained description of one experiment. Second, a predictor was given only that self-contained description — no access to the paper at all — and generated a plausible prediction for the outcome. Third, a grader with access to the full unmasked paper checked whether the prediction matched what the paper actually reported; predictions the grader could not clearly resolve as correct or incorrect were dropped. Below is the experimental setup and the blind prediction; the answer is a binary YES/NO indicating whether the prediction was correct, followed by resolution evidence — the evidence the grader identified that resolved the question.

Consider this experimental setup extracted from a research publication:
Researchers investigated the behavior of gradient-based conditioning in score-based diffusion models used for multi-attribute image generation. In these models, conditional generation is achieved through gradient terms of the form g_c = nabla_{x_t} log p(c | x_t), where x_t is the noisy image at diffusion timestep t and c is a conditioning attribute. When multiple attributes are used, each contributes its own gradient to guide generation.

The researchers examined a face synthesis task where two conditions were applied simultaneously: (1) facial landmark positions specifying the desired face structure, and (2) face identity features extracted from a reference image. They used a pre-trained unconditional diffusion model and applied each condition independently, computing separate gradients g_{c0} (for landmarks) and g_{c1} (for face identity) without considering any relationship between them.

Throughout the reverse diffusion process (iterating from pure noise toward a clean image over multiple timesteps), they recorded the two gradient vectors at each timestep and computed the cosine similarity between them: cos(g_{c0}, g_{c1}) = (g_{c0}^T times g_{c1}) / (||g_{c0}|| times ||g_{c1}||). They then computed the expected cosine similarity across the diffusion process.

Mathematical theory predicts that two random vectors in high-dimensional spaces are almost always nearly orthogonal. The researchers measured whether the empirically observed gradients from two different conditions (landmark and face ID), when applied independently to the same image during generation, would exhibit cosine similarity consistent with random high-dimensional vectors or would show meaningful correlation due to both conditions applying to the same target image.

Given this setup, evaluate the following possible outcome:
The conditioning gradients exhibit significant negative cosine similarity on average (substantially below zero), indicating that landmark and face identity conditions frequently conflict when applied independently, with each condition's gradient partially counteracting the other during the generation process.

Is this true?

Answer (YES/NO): NO